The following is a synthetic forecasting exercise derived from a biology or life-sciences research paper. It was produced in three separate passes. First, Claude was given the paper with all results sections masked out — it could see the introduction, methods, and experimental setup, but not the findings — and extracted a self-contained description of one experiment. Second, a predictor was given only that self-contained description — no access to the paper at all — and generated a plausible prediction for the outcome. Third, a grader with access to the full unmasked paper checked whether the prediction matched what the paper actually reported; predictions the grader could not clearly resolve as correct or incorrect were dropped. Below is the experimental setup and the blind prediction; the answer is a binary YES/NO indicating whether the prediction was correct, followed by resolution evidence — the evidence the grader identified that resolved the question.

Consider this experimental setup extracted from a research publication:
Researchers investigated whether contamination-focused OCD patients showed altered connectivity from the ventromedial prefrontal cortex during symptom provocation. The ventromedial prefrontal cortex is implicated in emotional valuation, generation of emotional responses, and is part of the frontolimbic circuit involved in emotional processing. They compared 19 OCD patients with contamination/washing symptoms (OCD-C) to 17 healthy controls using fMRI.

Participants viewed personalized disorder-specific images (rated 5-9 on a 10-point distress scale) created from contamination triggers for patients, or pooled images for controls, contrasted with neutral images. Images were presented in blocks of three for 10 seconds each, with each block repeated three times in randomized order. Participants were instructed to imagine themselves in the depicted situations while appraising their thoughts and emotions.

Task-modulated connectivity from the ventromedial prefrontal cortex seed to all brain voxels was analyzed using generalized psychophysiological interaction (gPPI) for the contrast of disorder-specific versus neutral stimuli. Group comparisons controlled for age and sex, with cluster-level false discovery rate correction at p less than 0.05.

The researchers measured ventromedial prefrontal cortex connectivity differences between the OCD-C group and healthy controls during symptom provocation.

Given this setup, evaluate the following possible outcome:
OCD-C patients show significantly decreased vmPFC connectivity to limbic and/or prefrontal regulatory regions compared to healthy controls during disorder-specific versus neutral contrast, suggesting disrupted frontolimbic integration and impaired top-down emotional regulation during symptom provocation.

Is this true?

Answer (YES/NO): NO